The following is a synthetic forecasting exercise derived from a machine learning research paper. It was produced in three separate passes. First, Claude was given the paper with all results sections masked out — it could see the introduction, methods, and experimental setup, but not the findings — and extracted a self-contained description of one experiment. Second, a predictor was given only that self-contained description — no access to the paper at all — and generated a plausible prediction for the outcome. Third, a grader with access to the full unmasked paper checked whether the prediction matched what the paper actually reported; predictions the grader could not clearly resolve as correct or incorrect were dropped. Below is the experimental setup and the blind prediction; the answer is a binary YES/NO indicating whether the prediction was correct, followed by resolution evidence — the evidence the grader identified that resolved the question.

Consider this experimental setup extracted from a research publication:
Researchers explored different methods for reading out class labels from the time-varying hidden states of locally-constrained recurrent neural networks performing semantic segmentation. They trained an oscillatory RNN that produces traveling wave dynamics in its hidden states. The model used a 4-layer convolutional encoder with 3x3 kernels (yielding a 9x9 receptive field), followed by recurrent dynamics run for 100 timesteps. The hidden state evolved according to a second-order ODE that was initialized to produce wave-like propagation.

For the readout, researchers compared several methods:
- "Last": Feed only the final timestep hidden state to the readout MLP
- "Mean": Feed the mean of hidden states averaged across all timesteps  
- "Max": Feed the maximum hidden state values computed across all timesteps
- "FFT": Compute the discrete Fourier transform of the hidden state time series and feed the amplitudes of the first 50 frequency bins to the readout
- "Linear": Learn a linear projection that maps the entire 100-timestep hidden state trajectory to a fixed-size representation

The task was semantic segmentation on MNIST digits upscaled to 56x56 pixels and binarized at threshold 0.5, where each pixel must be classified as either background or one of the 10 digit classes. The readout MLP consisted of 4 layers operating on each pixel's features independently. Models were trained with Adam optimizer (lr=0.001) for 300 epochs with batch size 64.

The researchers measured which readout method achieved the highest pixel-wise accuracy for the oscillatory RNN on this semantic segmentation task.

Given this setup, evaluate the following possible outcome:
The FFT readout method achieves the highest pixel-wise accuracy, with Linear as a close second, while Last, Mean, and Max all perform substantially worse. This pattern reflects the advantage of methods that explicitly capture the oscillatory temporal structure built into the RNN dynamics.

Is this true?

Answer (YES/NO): NO